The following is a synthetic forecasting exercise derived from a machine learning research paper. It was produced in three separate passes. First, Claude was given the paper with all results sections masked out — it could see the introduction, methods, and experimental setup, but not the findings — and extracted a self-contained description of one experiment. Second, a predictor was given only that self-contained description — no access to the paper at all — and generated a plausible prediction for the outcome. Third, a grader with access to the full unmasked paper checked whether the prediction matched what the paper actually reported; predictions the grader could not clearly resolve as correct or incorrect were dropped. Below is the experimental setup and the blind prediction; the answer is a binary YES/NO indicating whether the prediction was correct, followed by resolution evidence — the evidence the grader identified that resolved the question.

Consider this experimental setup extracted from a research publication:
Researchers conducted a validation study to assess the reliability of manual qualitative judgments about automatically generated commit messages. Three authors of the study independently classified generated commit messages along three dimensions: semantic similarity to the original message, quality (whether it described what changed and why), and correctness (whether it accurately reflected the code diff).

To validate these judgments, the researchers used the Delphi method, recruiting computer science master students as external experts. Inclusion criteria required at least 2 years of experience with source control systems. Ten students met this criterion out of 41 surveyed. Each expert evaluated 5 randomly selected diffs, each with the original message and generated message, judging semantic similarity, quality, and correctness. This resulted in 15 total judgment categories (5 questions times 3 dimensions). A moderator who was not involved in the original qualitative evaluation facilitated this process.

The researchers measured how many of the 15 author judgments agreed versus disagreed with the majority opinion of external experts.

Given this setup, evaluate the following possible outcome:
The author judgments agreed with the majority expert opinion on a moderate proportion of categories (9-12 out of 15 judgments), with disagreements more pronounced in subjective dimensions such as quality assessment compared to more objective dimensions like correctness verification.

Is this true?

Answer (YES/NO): NO